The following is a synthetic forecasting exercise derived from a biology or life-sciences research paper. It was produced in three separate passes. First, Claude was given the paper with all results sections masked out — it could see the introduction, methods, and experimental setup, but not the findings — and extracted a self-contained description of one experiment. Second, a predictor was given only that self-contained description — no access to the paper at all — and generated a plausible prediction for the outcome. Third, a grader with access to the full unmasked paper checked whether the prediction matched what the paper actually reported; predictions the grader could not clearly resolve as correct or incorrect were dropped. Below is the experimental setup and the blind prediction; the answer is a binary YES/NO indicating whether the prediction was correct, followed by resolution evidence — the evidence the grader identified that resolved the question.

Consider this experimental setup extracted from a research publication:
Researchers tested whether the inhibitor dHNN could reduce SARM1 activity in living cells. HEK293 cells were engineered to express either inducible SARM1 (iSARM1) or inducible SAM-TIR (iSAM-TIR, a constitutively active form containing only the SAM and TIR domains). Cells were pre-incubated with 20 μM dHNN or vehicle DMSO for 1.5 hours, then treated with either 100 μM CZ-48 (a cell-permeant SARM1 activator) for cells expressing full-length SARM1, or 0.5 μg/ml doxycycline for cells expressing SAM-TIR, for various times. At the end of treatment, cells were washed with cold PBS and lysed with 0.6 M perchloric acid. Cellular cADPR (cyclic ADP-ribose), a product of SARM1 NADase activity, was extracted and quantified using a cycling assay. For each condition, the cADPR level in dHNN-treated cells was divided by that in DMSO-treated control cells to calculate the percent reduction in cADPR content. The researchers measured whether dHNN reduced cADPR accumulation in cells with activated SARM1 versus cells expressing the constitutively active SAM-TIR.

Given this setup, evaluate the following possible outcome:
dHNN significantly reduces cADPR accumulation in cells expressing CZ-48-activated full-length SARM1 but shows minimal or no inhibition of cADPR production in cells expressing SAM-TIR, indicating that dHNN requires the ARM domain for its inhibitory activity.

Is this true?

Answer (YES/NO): YES